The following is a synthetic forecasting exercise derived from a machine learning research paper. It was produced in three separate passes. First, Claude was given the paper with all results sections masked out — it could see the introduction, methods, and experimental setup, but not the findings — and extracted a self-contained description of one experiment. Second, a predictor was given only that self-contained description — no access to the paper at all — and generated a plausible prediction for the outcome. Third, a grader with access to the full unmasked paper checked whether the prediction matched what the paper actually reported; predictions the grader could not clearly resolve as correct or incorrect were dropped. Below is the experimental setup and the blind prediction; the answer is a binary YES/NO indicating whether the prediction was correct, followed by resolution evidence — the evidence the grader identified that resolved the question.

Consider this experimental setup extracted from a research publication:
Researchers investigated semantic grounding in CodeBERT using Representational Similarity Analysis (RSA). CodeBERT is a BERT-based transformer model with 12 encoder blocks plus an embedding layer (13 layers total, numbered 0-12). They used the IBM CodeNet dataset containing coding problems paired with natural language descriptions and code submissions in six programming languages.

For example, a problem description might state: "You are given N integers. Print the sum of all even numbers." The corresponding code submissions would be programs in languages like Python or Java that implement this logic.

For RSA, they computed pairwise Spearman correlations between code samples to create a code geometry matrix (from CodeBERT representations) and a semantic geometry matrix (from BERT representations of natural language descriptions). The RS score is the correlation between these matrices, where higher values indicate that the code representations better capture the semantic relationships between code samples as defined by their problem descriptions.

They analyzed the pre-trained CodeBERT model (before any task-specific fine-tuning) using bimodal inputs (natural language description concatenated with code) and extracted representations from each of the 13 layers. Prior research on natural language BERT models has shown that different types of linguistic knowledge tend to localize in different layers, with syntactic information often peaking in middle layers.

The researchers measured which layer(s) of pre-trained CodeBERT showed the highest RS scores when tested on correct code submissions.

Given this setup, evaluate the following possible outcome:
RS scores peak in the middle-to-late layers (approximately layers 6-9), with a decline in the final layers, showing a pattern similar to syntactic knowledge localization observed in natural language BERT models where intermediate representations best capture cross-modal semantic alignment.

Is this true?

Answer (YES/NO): NO